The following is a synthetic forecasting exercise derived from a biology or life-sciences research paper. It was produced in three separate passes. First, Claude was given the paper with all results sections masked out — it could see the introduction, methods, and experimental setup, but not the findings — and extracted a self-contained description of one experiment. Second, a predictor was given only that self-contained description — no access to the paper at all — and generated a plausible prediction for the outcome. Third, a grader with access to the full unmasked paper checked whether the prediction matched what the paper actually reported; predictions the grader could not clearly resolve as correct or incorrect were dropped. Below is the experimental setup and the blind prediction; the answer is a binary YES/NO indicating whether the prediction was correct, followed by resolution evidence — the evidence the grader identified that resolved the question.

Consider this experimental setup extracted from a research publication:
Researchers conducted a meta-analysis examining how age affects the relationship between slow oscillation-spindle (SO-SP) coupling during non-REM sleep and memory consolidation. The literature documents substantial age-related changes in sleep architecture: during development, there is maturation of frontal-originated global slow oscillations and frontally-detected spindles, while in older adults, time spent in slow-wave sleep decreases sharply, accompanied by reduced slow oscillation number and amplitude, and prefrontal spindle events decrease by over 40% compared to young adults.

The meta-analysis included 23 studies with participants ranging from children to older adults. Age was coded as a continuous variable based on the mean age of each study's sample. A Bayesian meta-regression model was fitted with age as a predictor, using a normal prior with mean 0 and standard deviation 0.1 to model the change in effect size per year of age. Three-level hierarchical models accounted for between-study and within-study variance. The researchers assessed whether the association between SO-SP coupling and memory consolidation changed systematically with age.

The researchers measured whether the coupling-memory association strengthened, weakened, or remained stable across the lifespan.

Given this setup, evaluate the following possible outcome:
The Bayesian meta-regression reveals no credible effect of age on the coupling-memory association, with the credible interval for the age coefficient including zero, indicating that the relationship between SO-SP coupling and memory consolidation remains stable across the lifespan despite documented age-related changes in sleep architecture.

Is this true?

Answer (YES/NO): NO